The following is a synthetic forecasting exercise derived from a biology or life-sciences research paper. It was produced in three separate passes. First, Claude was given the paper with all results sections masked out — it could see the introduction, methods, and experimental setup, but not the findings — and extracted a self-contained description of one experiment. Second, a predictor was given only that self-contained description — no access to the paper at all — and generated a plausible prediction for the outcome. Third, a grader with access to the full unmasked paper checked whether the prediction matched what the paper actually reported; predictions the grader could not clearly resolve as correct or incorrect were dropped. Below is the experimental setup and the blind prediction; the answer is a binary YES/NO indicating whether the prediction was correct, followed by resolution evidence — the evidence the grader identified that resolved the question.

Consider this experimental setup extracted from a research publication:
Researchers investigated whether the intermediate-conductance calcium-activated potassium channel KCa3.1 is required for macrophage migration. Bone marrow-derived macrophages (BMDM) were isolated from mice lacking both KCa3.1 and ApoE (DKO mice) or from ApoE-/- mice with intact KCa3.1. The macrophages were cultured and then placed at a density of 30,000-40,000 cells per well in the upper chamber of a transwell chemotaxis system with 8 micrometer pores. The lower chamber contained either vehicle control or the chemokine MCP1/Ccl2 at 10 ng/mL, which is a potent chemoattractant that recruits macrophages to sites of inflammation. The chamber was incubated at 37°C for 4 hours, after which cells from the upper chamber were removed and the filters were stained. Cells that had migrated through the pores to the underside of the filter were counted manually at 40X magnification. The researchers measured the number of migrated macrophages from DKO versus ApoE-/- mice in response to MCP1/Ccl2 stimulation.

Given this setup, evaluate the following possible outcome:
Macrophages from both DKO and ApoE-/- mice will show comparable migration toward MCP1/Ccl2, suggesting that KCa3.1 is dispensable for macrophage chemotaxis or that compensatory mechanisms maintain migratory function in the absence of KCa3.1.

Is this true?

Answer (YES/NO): NO